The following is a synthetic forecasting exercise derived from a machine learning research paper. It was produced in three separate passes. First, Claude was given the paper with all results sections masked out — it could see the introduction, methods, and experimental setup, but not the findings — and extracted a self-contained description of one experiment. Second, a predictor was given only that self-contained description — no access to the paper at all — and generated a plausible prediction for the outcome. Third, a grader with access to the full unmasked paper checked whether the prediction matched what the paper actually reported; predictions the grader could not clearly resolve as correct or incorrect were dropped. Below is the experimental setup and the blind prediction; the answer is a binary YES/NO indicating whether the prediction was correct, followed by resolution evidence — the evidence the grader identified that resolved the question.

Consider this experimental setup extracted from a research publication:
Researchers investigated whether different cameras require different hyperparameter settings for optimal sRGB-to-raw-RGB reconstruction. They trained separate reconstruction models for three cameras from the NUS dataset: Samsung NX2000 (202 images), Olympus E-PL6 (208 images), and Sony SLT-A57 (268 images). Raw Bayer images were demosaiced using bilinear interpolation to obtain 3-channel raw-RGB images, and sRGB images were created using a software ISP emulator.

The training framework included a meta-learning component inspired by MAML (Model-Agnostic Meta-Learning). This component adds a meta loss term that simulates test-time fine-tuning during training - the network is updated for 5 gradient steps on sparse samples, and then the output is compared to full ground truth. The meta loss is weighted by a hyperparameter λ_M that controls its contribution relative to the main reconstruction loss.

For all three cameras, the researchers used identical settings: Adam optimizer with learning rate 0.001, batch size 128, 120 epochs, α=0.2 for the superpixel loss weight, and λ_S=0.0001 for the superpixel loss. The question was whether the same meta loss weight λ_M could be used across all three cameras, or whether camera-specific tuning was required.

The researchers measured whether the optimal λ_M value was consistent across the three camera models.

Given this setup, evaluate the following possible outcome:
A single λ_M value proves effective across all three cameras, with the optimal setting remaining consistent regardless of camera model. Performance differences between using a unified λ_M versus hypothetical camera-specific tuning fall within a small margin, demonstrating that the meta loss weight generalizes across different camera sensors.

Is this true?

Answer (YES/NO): NO